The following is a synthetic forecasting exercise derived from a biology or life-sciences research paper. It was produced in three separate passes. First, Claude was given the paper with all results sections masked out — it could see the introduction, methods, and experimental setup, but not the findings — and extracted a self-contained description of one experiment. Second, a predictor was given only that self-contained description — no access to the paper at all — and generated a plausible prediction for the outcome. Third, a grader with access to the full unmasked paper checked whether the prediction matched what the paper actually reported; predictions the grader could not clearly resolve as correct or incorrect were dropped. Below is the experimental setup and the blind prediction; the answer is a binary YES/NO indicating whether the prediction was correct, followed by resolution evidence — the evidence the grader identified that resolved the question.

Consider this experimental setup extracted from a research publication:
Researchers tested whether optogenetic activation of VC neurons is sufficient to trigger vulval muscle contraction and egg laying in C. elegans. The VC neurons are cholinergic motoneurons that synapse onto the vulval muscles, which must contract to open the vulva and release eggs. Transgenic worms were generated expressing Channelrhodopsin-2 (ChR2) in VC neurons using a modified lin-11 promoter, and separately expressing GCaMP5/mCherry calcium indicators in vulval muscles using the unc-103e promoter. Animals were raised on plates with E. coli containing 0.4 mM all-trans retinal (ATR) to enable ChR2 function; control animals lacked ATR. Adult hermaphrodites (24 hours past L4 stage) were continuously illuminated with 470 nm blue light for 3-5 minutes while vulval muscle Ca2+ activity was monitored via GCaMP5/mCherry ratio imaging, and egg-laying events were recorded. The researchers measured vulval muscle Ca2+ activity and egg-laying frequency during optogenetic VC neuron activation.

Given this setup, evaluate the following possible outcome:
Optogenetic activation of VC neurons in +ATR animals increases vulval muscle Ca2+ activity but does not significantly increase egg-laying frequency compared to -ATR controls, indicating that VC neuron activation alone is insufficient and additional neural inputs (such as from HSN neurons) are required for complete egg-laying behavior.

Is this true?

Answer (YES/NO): YES